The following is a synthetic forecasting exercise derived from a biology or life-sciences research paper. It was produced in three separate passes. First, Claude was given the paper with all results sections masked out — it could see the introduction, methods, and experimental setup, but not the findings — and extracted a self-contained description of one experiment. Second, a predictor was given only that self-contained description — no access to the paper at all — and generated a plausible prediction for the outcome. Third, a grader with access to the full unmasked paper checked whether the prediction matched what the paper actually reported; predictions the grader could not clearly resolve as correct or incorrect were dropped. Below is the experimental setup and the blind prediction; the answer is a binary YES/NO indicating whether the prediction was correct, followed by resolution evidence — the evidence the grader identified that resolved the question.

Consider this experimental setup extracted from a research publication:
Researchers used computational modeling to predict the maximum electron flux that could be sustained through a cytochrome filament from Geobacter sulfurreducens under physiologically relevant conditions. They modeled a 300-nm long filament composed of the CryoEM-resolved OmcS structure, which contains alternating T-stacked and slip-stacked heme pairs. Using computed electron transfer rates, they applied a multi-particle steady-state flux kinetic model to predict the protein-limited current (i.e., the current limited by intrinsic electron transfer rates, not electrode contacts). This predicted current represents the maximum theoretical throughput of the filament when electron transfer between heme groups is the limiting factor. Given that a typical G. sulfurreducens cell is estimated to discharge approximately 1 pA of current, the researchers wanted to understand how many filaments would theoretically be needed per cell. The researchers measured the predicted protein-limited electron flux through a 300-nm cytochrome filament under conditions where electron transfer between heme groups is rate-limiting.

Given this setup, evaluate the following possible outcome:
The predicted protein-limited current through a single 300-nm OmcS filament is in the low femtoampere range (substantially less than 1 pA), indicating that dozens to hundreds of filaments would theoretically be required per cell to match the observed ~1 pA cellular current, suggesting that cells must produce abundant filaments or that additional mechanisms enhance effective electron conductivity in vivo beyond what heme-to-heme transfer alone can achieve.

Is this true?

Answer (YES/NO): NO